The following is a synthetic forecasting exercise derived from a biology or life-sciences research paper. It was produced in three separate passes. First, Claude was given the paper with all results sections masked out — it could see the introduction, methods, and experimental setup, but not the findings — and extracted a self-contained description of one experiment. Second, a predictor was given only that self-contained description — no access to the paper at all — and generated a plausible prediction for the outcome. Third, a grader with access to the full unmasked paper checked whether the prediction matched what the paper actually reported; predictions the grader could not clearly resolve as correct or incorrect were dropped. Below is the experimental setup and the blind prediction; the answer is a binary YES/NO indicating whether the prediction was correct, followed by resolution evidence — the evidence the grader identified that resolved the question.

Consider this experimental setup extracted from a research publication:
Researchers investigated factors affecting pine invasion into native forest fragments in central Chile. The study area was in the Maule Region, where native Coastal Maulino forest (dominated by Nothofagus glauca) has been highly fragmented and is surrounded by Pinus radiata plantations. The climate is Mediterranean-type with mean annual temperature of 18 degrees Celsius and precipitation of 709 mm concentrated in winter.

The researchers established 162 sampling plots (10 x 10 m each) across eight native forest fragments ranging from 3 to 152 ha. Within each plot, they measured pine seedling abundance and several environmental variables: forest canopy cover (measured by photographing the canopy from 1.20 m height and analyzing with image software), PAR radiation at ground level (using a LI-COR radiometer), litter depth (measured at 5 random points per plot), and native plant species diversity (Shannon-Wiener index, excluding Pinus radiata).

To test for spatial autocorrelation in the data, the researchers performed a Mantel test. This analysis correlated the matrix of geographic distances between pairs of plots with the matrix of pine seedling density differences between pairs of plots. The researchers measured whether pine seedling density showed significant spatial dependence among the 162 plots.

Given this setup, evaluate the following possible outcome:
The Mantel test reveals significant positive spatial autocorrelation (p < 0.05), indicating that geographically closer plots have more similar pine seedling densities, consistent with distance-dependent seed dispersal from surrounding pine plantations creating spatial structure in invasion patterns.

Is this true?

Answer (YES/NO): NO